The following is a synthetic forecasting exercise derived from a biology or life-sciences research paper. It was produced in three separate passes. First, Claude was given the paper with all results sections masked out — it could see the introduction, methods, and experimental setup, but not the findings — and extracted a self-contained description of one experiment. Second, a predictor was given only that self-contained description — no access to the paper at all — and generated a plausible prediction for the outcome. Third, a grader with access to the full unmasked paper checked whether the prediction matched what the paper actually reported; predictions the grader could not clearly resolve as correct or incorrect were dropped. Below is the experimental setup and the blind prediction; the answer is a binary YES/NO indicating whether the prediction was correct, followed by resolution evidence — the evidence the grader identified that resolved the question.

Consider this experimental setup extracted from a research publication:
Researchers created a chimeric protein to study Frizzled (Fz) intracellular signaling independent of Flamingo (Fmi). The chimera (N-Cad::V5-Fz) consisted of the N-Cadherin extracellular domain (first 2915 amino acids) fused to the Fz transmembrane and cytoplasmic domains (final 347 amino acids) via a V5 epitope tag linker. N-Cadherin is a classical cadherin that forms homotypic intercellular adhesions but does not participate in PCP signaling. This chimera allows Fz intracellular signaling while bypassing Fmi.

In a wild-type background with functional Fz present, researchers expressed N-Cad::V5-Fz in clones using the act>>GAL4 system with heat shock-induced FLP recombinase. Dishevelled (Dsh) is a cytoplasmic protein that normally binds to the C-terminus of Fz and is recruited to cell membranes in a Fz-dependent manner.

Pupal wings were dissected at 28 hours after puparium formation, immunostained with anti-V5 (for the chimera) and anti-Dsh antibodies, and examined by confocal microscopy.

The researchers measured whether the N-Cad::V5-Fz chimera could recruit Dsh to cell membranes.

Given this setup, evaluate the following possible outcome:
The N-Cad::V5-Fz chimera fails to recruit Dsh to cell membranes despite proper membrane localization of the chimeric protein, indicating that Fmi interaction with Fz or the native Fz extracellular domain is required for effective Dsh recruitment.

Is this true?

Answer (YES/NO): NO